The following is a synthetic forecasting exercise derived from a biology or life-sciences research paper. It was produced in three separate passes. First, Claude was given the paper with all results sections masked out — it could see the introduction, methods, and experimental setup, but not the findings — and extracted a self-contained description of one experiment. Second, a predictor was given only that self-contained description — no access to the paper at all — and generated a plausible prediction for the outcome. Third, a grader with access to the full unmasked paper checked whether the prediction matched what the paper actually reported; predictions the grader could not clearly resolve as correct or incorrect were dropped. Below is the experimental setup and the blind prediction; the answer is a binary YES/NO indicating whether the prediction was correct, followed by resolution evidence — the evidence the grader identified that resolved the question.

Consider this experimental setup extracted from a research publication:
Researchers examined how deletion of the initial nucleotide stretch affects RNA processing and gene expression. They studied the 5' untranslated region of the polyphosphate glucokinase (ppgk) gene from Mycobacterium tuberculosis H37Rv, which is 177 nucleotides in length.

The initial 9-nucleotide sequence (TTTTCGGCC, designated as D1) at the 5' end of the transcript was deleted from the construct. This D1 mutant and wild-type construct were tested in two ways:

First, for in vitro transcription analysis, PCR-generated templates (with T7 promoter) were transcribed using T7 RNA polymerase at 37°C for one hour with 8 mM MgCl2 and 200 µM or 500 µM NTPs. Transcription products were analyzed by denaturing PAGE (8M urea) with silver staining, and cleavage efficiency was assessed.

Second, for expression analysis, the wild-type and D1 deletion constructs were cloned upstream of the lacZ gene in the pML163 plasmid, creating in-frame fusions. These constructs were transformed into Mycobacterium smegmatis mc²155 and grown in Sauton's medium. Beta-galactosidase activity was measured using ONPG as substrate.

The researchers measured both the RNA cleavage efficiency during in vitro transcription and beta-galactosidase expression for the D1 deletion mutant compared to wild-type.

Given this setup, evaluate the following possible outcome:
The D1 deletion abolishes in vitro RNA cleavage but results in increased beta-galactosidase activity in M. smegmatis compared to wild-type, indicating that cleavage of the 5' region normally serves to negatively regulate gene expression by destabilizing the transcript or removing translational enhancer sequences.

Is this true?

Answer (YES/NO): NO